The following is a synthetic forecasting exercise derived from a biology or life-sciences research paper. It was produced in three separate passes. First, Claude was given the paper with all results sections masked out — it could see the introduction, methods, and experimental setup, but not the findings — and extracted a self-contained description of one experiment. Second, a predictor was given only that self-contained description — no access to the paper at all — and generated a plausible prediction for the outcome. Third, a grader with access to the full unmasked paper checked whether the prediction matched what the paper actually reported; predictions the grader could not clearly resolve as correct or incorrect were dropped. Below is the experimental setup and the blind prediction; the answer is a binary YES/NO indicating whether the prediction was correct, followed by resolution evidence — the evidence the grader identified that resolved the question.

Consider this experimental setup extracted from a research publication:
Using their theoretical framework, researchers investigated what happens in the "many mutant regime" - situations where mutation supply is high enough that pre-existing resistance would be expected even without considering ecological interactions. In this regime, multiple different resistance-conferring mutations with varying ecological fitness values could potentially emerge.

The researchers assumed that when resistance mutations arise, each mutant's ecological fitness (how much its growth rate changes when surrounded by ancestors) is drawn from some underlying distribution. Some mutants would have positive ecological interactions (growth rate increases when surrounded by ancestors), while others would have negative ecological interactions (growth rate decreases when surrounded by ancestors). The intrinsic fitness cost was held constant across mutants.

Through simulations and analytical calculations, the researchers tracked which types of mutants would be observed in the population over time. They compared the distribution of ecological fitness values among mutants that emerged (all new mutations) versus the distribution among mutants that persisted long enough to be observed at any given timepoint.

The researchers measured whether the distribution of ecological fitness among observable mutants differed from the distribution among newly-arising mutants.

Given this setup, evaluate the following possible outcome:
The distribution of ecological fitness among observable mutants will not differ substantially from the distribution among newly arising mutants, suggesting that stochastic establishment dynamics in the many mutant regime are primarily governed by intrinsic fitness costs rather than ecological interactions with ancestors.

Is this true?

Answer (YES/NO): NO